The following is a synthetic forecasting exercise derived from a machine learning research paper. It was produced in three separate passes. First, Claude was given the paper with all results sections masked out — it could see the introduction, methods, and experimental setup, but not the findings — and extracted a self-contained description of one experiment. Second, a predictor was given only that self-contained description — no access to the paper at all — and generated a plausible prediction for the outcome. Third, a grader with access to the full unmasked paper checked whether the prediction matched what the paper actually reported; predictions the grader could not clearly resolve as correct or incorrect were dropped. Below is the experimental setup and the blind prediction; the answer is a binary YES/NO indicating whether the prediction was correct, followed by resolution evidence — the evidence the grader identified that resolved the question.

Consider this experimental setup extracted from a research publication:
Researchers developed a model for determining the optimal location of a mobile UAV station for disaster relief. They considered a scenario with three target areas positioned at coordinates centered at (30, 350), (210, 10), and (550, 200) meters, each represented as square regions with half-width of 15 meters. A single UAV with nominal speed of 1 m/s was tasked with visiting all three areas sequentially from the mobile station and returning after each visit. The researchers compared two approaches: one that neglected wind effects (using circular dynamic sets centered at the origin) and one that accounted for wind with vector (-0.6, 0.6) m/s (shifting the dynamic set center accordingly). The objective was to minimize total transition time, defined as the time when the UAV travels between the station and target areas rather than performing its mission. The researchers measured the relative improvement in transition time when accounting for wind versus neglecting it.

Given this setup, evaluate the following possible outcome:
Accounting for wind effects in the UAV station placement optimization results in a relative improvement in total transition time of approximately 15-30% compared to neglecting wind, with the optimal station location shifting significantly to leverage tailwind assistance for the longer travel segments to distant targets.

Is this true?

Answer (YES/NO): NO